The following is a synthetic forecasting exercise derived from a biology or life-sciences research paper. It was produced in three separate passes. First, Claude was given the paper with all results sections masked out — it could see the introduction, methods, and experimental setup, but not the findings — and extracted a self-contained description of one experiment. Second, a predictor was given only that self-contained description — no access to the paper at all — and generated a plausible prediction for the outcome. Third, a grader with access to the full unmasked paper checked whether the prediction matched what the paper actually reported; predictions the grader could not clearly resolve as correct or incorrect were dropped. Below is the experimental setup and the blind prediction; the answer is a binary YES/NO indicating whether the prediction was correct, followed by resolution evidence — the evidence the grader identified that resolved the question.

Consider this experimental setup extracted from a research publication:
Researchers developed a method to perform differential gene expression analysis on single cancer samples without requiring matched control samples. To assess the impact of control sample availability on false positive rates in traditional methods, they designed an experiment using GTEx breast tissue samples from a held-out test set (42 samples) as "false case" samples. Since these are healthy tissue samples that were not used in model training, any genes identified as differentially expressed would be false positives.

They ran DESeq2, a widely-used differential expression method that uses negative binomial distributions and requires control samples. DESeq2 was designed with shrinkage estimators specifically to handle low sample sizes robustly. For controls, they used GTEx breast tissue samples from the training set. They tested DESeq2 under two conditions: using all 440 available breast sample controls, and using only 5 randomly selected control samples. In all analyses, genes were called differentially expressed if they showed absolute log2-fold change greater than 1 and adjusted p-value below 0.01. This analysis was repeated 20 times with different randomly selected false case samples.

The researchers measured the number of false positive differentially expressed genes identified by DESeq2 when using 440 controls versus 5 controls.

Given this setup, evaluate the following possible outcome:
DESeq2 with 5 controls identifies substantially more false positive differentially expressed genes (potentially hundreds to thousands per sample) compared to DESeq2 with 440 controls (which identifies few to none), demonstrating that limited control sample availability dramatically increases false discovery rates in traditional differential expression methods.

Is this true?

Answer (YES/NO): NO